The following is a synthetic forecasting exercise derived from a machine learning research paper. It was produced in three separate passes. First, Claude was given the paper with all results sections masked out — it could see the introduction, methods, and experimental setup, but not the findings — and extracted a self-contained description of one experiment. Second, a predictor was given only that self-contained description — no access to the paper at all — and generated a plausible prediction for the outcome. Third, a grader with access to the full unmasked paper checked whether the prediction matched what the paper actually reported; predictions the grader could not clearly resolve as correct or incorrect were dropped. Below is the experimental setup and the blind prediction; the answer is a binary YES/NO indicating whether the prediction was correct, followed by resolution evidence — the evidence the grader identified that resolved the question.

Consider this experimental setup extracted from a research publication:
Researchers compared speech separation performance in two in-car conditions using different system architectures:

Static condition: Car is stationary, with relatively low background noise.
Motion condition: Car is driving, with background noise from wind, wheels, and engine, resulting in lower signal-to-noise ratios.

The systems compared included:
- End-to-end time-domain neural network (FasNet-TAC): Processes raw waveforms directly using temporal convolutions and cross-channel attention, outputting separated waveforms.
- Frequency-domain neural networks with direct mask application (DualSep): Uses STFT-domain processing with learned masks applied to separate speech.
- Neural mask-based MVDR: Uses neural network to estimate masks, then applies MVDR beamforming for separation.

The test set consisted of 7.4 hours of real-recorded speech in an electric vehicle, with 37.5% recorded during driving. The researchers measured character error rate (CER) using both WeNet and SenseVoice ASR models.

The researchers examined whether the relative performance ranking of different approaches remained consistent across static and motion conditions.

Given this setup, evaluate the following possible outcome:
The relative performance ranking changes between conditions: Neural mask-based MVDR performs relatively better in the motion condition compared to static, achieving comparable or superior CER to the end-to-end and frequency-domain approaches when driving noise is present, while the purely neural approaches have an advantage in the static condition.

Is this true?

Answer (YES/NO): NO